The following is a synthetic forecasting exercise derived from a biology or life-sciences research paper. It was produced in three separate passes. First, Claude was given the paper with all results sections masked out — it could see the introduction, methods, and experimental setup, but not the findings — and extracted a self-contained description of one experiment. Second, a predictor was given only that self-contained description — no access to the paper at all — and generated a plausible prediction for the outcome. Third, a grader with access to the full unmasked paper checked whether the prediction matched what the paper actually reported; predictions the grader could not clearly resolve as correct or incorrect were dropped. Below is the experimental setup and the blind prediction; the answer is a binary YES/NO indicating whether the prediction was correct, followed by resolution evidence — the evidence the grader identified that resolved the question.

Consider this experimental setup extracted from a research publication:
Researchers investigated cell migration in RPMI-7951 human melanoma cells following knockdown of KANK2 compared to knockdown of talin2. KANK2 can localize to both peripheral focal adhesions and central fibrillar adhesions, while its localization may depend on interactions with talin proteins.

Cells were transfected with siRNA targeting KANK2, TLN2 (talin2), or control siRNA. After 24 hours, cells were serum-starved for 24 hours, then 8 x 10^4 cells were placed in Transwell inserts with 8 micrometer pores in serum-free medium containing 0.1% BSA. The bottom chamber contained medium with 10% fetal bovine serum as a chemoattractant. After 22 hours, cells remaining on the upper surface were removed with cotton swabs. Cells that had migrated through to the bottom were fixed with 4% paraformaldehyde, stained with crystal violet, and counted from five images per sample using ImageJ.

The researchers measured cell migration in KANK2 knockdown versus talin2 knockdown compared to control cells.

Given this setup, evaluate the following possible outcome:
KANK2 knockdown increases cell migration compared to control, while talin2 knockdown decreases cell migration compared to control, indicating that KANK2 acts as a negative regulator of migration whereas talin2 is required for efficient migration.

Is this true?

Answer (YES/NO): YES